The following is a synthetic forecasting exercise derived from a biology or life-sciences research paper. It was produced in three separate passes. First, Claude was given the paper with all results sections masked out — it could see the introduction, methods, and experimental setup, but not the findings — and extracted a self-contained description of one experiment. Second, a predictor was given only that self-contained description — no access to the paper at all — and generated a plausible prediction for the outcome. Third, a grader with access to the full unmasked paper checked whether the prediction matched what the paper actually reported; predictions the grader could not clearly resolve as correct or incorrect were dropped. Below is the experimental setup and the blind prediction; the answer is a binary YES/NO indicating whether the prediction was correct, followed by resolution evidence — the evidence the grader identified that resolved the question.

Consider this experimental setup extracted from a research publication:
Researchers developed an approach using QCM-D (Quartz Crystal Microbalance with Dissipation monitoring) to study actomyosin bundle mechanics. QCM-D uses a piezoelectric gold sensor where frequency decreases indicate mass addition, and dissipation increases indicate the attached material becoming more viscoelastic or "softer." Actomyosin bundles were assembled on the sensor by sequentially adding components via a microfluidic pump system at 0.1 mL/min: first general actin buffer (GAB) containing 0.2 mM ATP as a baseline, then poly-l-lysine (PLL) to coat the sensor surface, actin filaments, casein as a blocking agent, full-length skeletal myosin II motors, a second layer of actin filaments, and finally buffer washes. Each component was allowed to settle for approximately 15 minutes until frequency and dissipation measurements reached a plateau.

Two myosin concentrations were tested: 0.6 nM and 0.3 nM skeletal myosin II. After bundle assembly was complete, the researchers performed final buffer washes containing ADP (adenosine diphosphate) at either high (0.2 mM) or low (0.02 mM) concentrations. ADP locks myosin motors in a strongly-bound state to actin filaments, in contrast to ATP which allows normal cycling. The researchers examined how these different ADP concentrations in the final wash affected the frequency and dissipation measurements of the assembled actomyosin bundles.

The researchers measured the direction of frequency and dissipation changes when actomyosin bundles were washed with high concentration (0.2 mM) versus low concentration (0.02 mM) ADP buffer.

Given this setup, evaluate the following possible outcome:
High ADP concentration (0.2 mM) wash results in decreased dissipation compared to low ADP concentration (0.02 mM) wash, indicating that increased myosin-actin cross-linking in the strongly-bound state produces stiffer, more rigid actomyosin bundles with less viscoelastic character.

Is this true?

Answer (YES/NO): YES